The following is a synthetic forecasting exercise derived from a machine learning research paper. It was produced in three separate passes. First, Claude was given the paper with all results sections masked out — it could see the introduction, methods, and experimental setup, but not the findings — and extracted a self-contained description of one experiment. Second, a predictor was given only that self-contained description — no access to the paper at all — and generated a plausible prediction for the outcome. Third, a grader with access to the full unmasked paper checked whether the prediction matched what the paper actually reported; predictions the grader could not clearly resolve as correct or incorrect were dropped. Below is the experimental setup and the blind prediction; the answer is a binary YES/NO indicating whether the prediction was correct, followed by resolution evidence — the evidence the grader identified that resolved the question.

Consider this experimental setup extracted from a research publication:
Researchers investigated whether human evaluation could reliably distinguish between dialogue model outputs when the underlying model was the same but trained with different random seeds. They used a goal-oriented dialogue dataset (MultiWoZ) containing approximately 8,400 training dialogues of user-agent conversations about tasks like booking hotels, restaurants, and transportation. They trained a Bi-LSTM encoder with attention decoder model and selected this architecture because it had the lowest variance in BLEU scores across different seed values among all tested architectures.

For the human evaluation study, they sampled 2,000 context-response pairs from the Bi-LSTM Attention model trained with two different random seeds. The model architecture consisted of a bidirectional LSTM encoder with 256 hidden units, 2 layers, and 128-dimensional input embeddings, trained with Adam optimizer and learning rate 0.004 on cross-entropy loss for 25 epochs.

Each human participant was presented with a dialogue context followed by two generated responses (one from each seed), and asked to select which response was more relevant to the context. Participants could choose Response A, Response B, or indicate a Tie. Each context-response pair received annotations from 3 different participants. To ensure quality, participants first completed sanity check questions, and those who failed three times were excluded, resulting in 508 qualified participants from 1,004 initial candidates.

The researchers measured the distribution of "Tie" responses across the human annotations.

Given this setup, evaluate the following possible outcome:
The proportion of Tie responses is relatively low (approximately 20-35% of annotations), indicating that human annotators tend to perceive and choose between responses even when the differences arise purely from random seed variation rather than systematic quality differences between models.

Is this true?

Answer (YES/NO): YES